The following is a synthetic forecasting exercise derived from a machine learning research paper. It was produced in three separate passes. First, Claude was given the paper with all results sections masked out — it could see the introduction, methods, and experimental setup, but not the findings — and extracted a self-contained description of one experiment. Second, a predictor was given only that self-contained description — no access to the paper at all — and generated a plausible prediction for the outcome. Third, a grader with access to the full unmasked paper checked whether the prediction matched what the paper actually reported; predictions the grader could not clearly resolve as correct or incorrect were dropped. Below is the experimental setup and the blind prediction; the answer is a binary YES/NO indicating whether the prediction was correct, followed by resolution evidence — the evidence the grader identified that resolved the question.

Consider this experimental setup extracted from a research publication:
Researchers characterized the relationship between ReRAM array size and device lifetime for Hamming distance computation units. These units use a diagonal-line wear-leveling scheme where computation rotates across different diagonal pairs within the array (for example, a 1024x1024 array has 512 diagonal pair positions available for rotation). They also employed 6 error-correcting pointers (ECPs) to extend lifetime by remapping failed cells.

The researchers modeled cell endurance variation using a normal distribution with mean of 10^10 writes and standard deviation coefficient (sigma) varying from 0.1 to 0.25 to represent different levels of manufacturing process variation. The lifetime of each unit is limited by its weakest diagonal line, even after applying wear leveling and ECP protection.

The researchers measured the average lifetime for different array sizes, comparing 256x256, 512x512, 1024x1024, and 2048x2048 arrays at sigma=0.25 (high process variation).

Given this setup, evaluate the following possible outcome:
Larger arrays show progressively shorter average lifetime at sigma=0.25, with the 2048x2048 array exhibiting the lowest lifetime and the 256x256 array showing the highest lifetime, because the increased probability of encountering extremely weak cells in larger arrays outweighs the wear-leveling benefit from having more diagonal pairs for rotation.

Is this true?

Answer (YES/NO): NO